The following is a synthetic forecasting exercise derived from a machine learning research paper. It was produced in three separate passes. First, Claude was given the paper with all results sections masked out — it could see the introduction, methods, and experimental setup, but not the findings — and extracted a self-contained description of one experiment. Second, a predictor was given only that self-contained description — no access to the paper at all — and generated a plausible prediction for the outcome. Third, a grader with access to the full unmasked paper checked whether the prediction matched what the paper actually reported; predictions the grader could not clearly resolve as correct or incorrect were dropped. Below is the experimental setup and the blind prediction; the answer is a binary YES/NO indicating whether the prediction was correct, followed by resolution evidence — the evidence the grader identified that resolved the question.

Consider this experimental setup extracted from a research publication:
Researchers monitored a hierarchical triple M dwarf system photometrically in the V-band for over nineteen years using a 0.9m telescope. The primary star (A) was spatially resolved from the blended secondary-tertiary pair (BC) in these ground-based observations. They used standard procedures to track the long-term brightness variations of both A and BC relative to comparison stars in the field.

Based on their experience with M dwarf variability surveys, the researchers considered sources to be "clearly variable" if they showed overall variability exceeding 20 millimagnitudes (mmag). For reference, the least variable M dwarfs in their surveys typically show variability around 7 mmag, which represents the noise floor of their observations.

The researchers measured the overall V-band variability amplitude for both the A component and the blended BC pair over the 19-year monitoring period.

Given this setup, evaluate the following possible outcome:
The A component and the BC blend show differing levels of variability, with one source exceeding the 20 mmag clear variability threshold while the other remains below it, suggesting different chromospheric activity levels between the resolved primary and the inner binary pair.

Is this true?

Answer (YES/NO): NO